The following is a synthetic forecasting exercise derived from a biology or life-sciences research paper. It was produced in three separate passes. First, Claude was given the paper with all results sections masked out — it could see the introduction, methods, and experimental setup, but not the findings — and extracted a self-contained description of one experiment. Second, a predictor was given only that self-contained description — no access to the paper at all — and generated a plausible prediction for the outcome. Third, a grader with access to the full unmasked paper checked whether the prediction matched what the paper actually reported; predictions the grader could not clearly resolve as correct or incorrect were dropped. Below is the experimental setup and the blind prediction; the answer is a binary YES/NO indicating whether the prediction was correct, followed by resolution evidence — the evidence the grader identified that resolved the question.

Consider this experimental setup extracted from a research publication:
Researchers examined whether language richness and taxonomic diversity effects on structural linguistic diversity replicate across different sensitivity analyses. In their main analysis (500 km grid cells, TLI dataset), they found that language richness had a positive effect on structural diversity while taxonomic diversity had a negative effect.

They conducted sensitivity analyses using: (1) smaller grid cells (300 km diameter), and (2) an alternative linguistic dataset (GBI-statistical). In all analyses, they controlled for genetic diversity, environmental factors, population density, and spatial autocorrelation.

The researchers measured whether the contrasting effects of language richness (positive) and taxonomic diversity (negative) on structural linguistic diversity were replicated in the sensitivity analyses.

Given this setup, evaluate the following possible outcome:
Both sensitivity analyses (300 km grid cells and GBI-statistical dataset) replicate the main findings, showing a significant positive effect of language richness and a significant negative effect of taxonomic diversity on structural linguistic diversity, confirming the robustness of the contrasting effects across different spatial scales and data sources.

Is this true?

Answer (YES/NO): NO